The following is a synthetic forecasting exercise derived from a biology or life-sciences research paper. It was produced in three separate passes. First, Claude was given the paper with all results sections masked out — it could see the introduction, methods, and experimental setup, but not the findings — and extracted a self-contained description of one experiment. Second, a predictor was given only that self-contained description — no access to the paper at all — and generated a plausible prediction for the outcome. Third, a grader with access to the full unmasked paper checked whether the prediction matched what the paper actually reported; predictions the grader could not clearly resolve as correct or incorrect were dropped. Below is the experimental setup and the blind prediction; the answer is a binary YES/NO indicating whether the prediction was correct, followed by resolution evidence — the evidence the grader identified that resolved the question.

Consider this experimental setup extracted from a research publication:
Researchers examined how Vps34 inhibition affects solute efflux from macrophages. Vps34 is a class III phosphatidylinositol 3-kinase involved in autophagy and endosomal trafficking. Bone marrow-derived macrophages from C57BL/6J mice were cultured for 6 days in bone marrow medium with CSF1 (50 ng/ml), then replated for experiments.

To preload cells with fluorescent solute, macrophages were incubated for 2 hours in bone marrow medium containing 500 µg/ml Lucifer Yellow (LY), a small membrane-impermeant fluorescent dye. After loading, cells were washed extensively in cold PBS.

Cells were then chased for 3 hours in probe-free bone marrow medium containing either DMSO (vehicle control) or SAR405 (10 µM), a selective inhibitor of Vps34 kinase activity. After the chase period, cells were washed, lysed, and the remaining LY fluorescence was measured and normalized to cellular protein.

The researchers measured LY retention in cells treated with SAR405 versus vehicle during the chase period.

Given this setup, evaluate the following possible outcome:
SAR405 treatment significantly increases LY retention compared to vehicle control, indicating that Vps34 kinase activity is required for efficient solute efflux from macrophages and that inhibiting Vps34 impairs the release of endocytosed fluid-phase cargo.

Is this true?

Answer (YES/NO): YES